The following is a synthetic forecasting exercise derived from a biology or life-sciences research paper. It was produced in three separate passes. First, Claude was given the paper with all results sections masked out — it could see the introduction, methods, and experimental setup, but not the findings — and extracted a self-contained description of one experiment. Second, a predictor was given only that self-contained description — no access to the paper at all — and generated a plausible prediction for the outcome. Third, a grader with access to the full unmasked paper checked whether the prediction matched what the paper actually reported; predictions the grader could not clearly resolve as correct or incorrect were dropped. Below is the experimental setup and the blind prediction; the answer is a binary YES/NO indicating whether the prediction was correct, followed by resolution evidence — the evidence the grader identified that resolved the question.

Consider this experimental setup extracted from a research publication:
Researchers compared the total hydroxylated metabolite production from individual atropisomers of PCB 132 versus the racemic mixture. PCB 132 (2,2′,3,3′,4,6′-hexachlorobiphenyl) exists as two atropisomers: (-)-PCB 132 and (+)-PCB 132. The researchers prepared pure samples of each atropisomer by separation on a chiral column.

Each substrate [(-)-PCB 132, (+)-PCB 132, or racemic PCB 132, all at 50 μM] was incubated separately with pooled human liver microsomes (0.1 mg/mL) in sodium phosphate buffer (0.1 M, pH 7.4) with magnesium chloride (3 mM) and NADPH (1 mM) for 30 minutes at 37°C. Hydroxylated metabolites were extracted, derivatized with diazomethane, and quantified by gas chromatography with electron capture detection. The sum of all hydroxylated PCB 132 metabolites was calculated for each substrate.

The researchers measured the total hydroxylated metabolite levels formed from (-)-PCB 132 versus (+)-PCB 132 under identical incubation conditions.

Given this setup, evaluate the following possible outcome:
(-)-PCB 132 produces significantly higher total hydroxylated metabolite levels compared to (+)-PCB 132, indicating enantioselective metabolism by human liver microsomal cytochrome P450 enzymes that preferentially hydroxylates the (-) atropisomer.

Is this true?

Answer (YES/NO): YES